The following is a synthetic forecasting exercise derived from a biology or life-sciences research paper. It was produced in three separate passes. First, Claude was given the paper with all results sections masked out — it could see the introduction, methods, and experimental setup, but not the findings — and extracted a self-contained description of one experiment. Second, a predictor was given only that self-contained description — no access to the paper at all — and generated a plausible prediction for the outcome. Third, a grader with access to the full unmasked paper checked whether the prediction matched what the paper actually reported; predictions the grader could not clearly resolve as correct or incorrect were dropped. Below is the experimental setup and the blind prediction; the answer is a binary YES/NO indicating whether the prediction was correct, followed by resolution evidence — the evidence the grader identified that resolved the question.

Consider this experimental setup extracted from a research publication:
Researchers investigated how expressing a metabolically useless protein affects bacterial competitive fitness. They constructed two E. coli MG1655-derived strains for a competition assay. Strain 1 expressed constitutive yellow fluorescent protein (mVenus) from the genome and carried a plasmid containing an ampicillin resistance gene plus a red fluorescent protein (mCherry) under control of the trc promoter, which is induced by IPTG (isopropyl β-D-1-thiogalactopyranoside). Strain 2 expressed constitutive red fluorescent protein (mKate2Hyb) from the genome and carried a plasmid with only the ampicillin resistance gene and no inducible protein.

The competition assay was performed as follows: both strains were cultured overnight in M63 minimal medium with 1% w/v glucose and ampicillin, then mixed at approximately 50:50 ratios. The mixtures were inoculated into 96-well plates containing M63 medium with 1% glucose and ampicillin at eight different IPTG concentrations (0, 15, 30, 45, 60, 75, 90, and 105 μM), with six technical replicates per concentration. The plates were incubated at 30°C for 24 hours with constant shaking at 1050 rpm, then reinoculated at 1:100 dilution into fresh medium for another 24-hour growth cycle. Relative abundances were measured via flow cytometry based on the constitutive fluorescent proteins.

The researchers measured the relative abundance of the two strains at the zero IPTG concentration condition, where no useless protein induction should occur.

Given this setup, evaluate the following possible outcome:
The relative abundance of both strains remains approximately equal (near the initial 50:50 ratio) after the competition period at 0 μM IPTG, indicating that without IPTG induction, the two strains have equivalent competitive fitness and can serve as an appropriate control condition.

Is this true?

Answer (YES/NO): NO